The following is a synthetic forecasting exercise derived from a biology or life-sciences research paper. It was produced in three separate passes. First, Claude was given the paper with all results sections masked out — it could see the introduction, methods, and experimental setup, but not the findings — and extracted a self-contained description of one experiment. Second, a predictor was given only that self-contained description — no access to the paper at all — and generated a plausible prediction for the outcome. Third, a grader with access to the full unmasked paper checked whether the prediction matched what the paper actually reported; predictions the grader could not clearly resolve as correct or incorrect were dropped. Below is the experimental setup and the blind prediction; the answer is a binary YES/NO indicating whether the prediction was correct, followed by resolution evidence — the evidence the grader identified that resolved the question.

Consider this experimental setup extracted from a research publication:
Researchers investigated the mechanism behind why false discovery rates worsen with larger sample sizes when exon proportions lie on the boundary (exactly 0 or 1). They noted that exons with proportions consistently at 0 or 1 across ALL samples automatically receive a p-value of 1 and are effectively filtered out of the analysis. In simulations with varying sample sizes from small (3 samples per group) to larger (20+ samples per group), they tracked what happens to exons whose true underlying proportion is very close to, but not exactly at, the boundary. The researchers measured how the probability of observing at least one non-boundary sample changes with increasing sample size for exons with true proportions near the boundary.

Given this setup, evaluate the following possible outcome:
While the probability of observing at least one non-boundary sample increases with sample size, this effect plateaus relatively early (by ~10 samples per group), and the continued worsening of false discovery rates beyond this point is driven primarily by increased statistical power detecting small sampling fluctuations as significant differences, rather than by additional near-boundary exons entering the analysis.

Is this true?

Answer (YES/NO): NO